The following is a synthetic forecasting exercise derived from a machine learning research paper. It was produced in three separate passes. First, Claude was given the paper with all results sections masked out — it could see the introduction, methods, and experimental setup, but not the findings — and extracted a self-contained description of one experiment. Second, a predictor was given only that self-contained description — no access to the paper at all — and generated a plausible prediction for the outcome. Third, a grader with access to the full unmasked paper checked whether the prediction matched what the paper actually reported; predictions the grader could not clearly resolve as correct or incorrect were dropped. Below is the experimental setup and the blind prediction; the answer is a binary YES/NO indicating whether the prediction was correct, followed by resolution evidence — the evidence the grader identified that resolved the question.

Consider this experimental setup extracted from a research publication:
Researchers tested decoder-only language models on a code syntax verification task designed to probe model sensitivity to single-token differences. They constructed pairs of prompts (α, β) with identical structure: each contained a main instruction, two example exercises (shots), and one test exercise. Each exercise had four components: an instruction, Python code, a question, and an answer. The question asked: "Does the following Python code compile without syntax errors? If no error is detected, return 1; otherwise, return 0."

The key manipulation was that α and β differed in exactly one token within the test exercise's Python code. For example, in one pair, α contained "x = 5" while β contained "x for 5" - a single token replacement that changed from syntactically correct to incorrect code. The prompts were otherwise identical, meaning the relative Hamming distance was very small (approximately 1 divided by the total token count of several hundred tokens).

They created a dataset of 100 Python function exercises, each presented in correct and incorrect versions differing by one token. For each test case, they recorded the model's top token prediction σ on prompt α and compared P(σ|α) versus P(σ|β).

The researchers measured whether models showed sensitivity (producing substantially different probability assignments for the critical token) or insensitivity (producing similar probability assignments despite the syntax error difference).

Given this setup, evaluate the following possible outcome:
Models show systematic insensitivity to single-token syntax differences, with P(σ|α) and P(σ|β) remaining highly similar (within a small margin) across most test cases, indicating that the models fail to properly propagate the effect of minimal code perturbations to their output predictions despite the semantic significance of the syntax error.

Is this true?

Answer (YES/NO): YES